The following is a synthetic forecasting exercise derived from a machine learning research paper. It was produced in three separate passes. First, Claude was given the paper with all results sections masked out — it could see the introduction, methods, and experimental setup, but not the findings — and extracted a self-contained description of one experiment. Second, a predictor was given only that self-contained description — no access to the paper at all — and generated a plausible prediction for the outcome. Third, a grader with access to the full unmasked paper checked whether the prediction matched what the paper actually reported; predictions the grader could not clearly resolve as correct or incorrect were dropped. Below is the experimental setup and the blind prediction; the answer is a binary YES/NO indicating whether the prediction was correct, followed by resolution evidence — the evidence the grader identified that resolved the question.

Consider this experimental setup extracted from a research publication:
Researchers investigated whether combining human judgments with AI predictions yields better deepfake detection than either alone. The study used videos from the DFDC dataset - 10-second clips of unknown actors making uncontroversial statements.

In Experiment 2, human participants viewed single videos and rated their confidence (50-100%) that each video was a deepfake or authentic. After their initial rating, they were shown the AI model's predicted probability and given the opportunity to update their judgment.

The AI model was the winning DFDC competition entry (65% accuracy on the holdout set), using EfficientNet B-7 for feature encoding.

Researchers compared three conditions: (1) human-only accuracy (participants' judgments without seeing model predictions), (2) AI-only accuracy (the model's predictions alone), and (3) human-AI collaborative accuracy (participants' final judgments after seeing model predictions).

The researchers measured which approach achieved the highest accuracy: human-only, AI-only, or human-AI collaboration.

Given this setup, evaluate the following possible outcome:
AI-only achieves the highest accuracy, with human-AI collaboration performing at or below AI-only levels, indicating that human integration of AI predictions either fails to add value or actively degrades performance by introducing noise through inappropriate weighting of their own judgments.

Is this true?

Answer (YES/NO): NO